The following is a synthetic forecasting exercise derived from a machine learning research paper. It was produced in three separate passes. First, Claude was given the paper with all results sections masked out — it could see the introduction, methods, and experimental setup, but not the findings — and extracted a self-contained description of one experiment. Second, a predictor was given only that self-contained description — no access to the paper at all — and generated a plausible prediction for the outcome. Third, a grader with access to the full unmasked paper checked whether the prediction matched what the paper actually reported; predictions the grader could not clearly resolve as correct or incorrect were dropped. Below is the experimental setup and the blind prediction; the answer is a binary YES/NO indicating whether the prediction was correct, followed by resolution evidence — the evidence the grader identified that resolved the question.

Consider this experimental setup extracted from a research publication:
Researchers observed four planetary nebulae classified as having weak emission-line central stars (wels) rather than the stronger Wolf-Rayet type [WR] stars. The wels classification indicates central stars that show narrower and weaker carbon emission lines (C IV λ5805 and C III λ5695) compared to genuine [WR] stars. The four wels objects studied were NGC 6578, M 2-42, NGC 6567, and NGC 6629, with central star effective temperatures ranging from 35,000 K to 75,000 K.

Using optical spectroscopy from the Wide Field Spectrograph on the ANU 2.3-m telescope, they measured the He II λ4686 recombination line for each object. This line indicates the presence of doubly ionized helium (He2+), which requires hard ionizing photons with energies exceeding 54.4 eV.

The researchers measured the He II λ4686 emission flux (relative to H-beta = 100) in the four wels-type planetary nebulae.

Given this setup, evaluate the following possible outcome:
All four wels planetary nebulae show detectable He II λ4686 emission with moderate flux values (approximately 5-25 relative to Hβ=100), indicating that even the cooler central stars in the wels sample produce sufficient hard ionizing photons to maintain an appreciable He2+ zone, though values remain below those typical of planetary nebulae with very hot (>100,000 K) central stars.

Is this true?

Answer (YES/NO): NO